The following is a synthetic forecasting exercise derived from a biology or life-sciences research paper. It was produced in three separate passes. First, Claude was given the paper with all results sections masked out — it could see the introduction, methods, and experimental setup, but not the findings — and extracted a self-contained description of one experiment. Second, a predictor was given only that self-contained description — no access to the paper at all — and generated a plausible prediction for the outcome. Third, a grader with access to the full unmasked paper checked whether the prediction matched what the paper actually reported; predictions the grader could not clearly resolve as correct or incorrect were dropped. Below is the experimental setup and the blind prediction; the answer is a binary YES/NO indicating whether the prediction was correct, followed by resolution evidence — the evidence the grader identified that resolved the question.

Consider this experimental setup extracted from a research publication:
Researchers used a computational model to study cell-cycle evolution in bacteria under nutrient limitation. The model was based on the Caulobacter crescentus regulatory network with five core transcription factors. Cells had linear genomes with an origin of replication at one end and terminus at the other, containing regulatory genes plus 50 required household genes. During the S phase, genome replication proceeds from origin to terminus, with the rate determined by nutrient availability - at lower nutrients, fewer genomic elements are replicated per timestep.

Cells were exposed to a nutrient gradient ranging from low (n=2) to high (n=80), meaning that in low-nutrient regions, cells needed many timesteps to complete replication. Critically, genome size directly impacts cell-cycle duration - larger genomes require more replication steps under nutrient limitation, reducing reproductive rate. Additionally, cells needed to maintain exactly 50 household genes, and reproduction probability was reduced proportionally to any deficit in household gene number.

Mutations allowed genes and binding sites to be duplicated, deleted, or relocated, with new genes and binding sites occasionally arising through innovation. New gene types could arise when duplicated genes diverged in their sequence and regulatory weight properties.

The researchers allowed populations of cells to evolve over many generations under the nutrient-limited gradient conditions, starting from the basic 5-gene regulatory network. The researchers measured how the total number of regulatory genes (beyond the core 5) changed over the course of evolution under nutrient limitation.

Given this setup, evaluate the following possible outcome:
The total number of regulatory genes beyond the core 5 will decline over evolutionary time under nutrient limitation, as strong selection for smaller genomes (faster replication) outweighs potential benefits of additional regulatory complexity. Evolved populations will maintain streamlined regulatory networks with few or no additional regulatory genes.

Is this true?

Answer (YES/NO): NO